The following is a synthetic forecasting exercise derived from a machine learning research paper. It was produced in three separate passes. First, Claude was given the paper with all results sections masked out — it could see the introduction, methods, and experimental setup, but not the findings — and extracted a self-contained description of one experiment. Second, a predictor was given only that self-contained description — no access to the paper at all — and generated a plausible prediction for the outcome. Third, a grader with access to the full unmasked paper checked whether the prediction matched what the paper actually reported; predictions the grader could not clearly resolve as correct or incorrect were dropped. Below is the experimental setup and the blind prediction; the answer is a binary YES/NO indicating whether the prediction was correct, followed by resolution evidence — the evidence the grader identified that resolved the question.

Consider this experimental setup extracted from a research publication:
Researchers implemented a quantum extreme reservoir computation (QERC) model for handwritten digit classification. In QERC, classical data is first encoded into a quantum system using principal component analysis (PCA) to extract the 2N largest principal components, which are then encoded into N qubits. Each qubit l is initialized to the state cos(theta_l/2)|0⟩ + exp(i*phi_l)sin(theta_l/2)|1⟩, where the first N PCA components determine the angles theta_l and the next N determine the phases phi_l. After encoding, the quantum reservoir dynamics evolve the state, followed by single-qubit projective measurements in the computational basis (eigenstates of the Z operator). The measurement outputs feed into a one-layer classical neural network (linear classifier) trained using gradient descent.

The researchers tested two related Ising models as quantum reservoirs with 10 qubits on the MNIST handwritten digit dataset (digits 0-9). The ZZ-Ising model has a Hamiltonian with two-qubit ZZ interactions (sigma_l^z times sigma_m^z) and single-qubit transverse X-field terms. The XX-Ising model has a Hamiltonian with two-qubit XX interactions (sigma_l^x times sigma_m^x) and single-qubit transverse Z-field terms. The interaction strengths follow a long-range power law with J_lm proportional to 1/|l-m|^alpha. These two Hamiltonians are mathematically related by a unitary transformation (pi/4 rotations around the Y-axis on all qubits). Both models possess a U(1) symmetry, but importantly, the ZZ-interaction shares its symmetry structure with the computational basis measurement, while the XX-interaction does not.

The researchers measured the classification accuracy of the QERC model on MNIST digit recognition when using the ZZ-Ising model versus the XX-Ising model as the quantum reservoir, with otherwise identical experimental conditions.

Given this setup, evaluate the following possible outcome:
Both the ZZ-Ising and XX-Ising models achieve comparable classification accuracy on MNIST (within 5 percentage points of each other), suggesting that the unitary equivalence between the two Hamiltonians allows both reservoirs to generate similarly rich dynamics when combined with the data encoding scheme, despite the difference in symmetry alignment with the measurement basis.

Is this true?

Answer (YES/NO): YES